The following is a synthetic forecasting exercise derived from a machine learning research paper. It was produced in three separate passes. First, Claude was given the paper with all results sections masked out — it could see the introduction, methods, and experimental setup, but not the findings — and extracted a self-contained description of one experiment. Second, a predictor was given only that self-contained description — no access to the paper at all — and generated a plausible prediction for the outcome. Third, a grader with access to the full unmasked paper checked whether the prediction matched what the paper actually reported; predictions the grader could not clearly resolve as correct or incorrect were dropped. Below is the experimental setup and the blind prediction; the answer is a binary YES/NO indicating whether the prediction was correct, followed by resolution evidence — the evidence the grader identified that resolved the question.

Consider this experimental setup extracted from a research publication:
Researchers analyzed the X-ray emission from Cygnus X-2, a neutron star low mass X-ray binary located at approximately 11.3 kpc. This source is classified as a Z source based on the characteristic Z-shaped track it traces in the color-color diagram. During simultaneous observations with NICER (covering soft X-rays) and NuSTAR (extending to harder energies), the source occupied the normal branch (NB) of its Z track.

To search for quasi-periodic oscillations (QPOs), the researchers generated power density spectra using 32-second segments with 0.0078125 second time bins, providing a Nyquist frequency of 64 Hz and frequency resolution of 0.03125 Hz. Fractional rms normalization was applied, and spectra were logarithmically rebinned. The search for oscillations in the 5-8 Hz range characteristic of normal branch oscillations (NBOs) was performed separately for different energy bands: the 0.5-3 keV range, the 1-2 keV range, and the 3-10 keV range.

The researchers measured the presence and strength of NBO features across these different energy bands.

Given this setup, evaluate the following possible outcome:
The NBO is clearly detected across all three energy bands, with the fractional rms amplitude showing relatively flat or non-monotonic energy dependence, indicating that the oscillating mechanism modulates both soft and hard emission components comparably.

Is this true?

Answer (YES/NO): NO